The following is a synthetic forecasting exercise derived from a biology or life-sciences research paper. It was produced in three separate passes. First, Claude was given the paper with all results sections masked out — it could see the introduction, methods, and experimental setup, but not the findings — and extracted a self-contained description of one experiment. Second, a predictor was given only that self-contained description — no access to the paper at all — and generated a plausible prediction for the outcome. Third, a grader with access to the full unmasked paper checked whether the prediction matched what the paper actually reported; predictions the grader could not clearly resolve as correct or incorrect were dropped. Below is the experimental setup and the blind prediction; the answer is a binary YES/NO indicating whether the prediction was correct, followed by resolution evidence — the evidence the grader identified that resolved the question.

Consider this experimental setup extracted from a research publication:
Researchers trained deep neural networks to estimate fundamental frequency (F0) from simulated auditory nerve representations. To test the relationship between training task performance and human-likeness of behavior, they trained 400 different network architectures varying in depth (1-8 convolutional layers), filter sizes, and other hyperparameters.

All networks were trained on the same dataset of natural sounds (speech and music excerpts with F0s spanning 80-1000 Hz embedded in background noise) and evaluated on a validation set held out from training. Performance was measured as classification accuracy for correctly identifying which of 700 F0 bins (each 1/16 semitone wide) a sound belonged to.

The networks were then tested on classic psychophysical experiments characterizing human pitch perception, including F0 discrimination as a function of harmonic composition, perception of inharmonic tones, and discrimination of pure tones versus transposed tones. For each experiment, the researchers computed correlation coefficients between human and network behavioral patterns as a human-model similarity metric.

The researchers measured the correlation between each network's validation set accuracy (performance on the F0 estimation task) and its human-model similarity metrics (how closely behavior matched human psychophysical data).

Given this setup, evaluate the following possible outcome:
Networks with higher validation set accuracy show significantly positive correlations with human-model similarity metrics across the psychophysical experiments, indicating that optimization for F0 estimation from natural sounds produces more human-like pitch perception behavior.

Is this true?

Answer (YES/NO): NO